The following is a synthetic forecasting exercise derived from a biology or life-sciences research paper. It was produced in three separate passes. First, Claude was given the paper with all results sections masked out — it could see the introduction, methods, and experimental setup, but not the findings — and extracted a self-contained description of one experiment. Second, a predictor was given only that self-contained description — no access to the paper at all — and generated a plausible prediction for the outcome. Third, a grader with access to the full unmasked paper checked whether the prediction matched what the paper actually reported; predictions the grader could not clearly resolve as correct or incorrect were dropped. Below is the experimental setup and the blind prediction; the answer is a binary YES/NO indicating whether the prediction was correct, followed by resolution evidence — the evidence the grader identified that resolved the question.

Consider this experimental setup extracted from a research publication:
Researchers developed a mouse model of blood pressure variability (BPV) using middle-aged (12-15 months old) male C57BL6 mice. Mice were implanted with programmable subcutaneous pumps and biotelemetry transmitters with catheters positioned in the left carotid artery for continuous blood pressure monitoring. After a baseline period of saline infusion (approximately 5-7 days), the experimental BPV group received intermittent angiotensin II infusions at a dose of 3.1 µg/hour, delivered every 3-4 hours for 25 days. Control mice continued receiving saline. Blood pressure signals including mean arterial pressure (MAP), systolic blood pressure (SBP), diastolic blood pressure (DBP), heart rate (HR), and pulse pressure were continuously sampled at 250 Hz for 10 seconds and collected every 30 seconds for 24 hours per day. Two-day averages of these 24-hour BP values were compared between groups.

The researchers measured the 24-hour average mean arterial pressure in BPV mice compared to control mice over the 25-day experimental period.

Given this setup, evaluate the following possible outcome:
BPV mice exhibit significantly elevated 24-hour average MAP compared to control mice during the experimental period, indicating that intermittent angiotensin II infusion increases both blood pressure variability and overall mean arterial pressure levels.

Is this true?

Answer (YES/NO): NO